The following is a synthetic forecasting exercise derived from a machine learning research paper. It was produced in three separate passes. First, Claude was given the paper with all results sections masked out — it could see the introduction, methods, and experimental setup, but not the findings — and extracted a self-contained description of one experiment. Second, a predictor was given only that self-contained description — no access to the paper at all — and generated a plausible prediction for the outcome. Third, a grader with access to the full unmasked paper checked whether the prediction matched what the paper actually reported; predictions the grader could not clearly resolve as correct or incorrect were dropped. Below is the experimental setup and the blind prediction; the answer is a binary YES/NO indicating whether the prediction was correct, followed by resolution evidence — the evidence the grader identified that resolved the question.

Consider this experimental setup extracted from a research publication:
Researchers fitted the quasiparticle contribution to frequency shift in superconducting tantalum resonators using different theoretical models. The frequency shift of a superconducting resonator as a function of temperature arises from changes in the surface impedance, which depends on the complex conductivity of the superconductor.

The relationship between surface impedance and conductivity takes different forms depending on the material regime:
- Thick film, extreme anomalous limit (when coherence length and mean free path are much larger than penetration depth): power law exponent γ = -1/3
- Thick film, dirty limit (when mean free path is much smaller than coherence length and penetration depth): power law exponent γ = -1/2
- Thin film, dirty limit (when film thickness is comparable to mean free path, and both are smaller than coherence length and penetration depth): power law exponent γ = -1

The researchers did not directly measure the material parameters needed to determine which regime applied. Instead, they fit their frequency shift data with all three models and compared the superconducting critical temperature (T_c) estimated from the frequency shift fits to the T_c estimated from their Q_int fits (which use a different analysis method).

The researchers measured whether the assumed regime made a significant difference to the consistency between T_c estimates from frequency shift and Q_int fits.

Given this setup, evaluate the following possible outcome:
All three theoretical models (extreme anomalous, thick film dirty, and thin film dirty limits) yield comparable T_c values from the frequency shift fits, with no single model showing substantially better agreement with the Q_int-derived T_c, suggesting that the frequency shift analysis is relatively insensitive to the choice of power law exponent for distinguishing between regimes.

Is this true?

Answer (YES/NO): YES